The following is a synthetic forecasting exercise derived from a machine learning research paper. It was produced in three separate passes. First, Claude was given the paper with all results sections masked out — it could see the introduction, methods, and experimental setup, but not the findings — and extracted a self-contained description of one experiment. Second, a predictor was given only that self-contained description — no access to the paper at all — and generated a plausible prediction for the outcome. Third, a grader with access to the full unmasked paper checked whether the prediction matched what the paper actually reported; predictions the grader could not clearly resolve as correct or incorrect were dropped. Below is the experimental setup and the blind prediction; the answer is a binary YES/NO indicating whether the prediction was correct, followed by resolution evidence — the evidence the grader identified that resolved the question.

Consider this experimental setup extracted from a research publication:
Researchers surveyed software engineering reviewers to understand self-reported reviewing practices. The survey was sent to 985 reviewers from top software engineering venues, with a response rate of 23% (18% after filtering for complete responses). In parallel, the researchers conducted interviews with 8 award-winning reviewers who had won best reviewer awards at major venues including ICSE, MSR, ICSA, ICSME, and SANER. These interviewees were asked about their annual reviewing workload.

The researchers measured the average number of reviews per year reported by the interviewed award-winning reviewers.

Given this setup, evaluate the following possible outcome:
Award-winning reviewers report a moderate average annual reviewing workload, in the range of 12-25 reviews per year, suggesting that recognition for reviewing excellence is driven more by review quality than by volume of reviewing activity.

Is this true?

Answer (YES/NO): NO